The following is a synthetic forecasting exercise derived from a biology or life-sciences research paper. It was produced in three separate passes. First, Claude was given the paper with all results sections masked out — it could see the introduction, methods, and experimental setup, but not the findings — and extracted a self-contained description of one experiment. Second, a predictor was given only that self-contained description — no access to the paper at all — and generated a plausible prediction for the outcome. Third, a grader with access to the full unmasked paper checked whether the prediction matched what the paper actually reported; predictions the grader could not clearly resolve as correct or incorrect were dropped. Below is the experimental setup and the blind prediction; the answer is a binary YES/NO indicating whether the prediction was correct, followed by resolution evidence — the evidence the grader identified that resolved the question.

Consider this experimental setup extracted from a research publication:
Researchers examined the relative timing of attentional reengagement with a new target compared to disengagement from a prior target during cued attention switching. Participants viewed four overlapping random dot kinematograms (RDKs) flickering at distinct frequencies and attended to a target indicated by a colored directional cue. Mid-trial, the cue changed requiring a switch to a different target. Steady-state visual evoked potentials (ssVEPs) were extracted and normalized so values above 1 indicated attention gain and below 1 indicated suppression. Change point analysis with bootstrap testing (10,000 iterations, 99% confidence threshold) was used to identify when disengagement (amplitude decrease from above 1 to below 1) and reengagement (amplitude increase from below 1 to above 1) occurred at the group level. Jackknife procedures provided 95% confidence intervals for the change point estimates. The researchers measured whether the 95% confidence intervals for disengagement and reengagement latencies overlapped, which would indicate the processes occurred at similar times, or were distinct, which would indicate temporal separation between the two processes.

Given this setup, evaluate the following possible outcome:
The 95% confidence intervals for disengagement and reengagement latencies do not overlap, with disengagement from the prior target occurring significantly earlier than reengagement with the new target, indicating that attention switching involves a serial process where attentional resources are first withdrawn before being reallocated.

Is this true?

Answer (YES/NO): NO